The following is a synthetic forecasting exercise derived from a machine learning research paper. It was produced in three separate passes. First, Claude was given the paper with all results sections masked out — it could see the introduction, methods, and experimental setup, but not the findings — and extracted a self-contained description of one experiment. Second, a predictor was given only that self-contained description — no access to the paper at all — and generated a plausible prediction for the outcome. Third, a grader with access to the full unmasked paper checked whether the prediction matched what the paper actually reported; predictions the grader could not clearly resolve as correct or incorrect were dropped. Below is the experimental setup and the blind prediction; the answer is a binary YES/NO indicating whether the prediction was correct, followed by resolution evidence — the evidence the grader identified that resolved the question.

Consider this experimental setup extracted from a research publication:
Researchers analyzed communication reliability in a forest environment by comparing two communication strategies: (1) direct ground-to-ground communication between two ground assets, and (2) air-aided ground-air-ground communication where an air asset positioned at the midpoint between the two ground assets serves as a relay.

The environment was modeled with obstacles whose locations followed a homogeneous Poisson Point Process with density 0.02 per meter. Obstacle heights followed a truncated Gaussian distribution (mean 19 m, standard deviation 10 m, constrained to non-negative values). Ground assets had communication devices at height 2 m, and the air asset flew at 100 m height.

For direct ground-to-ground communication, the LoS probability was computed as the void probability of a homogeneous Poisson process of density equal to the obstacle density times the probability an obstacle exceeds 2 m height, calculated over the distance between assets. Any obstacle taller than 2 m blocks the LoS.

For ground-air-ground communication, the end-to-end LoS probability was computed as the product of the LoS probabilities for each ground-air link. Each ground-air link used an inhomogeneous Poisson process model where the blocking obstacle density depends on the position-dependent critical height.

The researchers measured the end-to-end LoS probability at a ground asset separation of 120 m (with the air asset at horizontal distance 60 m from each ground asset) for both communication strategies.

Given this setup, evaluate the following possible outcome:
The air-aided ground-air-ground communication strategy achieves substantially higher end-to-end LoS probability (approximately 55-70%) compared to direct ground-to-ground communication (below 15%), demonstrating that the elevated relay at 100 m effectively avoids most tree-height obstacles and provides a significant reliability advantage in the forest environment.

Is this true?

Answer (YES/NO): YES